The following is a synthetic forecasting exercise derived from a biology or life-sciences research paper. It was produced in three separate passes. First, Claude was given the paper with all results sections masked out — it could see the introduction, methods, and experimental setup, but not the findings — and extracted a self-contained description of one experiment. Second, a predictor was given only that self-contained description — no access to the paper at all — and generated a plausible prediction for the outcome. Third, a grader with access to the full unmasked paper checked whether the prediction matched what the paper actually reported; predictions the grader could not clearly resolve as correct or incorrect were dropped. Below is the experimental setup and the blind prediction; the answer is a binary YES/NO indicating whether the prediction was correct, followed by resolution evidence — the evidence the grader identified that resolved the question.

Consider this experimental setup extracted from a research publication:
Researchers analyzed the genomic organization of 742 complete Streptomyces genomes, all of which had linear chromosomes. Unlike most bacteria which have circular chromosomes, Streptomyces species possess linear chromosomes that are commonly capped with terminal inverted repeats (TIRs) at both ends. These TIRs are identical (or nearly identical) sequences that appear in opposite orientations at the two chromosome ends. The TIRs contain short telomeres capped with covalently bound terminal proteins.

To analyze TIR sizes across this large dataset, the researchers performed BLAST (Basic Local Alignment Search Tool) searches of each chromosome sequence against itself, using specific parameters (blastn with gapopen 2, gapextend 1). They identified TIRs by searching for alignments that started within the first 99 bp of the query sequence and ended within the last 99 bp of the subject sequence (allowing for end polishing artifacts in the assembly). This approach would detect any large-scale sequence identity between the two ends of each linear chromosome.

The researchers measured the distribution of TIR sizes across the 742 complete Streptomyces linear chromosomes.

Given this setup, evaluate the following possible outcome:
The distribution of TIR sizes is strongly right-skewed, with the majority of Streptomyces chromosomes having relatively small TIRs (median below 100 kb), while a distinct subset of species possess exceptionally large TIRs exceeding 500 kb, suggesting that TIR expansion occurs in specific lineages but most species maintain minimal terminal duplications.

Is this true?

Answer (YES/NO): NO